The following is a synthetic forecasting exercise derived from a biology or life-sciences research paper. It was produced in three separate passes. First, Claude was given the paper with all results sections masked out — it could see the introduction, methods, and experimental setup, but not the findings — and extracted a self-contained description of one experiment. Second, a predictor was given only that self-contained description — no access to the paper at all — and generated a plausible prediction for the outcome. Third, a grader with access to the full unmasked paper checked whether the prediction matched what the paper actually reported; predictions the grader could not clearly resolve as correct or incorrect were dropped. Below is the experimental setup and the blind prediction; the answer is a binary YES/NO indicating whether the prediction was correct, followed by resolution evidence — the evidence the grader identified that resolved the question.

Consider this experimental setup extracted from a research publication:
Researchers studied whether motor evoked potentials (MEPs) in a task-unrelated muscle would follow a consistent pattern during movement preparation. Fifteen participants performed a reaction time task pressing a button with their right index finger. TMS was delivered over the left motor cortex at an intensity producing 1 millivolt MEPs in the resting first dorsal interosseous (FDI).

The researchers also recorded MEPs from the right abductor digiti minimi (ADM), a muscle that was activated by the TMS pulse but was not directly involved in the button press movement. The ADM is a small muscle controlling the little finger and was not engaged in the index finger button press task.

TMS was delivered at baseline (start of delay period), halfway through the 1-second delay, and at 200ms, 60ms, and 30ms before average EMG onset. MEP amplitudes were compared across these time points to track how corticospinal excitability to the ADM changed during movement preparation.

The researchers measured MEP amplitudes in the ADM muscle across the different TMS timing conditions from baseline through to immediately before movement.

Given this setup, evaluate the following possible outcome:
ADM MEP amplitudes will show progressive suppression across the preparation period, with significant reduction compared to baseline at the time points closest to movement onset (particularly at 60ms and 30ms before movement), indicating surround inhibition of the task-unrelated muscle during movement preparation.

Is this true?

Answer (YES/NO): NO